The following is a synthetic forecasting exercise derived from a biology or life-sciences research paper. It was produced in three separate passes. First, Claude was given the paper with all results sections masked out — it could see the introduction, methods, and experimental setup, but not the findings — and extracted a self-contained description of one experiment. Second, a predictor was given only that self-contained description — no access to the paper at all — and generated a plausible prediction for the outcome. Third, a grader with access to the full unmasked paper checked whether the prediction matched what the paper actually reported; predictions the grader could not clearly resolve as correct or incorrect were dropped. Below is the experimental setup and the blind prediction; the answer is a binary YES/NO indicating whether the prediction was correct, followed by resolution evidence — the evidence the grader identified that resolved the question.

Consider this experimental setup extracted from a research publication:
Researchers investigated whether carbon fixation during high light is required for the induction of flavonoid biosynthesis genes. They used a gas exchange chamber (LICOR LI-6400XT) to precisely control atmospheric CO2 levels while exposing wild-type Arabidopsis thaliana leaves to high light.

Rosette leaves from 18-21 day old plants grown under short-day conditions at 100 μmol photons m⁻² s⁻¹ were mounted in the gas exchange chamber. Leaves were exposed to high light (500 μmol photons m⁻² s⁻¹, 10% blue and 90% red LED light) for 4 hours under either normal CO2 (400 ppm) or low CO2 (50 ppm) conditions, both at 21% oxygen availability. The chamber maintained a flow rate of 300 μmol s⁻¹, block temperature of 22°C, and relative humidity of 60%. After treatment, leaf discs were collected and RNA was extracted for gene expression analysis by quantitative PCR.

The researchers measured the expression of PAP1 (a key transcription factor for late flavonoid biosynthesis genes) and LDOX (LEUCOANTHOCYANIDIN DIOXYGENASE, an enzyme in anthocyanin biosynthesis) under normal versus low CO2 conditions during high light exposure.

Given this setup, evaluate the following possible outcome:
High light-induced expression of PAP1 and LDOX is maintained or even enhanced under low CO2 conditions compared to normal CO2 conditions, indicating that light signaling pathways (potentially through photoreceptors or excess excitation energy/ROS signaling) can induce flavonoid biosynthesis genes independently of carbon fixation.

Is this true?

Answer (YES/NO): NO